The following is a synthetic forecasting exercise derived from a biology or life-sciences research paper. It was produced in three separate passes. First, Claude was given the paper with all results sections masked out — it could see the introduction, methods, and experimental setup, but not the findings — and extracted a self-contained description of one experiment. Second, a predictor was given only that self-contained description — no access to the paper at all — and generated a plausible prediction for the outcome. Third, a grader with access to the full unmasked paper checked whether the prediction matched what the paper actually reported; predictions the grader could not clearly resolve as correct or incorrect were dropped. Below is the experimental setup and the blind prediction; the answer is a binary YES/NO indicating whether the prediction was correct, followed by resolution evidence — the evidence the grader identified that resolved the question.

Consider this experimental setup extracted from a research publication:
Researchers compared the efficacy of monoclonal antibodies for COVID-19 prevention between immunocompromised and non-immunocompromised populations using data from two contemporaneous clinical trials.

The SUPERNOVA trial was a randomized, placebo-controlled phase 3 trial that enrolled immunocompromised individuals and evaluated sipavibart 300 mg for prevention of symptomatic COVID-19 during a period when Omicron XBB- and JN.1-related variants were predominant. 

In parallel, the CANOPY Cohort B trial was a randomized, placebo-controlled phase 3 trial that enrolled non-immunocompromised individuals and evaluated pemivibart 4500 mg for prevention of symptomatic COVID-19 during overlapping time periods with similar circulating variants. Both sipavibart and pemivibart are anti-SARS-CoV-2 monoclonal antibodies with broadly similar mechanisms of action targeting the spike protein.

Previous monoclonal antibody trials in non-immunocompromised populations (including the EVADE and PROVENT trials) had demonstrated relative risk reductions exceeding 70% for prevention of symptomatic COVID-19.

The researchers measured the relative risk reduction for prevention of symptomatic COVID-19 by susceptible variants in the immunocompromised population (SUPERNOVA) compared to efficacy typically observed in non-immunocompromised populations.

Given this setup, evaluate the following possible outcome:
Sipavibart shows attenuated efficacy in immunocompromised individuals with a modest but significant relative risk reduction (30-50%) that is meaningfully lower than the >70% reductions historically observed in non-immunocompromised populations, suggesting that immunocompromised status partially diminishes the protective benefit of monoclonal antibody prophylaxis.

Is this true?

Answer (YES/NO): YES